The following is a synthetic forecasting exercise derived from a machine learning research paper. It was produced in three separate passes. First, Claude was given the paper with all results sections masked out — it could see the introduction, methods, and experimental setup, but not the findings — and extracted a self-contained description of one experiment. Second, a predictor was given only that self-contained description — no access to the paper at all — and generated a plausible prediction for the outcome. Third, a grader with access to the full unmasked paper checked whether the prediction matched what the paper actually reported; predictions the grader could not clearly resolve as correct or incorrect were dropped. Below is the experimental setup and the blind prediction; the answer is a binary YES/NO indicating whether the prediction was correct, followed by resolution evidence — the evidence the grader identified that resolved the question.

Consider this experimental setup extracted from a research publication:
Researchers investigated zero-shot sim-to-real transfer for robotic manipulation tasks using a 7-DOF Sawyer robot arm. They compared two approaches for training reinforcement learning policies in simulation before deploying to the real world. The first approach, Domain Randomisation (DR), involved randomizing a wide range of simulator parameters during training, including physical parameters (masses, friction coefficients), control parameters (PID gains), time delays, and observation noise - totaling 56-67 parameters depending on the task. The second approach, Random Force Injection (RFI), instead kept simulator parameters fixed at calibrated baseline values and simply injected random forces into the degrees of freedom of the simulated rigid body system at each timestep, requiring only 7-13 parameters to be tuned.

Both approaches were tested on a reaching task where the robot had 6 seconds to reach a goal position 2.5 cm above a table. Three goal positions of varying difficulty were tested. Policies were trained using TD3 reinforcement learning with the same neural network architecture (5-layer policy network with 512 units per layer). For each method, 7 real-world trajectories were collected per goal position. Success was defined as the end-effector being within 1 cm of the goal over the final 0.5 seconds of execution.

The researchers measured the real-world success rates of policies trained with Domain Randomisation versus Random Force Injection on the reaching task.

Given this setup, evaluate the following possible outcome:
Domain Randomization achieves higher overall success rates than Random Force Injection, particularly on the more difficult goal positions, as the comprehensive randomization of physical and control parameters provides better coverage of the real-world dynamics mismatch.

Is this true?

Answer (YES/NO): NO